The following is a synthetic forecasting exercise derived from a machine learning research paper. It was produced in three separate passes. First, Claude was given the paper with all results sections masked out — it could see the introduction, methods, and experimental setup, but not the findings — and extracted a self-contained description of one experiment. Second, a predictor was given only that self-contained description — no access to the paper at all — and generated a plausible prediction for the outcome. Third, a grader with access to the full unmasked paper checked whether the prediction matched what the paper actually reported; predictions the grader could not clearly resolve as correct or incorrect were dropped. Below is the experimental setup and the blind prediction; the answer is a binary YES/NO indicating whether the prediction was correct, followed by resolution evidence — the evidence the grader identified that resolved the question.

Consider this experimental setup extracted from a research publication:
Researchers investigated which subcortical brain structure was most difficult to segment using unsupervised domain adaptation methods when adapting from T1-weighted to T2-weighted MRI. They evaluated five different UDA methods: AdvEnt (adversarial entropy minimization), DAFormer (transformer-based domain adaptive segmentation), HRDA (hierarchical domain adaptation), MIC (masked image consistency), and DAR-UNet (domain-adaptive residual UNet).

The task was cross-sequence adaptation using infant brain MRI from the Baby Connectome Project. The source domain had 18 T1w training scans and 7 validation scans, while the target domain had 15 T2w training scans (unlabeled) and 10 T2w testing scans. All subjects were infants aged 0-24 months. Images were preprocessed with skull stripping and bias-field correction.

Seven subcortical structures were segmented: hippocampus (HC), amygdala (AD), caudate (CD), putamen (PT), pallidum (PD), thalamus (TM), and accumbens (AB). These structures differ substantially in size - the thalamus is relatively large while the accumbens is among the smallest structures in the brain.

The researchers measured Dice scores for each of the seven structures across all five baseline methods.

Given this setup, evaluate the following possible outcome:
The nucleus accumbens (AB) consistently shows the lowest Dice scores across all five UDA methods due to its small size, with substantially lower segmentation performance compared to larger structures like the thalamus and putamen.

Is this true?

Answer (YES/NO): NO